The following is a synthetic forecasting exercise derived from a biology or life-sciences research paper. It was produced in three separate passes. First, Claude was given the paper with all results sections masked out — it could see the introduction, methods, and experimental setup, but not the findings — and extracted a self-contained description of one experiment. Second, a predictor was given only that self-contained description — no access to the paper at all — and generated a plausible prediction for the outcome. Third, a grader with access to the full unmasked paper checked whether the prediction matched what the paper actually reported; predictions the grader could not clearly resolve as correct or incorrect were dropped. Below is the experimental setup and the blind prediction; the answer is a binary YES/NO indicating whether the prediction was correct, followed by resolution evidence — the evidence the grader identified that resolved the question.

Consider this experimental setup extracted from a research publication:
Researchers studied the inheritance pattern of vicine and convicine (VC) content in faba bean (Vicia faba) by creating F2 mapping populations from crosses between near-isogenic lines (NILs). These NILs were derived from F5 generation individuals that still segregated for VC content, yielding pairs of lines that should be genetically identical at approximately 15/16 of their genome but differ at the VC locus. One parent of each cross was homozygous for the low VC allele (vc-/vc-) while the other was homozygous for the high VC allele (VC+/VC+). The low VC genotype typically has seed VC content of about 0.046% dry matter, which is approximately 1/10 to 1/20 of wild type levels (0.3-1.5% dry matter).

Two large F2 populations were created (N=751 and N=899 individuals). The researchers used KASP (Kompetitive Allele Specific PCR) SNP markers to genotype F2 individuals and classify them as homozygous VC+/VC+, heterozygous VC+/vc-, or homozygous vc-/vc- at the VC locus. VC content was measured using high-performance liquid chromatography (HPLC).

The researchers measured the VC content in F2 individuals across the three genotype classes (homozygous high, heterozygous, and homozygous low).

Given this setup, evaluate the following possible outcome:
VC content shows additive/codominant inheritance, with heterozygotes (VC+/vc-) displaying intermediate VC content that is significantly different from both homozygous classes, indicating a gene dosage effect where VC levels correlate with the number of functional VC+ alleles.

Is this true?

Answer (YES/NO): YES